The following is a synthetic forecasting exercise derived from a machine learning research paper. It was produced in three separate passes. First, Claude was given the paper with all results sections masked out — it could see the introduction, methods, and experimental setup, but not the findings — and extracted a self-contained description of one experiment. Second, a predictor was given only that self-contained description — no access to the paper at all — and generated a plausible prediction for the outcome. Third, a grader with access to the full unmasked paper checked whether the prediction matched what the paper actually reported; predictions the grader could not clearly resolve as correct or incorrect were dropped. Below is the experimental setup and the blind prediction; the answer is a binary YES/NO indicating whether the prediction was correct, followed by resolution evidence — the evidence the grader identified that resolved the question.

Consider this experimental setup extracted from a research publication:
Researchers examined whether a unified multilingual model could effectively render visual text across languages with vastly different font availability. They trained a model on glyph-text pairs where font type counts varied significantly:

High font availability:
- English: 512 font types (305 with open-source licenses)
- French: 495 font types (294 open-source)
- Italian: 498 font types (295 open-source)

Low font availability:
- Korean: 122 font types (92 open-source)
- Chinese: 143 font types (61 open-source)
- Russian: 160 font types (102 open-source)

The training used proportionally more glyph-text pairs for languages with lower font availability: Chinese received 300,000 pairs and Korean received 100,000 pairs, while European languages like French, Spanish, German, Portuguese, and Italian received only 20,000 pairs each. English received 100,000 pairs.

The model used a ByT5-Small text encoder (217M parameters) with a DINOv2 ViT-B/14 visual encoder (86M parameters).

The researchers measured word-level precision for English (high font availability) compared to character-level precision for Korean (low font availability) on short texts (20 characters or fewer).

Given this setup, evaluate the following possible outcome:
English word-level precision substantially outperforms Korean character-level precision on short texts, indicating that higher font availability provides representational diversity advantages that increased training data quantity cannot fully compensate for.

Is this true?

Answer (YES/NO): NO